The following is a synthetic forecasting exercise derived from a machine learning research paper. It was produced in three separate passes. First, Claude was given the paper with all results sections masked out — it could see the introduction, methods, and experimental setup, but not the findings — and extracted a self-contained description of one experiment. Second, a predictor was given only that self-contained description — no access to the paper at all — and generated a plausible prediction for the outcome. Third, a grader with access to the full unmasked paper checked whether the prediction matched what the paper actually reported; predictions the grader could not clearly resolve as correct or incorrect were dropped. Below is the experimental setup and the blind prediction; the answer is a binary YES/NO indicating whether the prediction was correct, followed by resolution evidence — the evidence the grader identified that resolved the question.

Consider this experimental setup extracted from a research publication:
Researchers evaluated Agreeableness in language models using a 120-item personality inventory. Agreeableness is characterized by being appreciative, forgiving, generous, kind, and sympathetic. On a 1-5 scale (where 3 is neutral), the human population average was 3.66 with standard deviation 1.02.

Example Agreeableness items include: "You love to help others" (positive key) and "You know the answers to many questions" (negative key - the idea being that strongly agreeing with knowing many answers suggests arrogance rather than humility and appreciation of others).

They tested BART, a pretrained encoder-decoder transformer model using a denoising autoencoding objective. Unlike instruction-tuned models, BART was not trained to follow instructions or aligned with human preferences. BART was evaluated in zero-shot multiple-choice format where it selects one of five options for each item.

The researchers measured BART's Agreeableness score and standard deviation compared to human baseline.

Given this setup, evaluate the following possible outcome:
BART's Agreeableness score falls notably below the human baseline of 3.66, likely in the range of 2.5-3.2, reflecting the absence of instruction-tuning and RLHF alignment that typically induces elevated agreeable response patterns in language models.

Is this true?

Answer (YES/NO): NO